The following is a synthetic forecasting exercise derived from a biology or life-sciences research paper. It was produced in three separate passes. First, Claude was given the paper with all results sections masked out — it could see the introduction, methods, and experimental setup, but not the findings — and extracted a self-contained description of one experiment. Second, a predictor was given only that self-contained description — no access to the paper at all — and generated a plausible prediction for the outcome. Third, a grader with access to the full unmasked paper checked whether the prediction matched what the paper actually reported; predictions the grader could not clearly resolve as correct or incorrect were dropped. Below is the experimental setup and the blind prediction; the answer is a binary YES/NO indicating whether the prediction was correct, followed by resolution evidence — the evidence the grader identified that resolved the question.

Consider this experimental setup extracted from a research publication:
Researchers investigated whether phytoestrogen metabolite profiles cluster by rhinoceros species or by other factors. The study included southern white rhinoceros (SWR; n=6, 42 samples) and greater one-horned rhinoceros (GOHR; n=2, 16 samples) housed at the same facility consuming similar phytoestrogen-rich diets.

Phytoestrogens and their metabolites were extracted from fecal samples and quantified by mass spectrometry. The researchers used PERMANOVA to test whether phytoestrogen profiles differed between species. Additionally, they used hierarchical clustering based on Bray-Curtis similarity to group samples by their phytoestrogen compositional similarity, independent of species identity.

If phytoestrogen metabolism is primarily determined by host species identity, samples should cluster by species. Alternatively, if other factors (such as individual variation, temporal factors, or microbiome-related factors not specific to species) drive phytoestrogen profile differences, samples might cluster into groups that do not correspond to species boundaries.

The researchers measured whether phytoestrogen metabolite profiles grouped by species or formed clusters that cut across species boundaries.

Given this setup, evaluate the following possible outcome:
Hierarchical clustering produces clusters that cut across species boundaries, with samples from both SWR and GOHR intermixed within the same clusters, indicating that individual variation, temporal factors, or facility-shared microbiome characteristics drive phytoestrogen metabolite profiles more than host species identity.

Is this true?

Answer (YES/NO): YES